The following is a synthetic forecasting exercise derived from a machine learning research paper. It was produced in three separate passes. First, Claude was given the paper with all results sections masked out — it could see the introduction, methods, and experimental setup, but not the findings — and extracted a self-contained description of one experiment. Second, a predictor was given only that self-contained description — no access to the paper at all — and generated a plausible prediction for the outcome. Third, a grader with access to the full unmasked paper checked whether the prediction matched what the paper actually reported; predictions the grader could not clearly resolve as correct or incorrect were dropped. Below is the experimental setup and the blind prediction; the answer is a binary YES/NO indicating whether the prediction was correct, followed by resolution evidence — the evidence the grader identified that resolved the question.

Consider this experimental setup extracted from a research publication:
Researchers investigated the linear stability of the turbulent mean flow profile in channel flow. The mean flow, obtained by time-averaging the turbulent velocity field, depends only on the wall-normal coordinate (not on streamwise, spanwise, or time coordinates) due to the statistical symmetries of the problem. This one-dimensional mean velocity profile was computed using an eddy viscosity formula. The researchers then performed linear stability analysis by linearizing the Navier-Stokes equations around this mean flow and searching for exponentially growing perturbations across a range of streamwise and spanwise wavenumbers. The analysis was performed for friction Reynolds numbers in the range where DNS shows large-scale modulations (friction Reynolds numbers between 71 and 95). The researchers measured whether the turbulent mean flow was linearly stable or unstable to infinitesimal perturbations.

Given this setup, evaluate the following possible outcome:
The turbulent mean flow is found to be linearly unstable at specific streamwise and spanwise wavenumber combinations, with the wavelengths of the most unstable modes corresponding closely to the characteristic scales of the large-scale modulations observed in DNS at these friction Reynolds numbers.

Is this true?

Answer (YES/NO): NO